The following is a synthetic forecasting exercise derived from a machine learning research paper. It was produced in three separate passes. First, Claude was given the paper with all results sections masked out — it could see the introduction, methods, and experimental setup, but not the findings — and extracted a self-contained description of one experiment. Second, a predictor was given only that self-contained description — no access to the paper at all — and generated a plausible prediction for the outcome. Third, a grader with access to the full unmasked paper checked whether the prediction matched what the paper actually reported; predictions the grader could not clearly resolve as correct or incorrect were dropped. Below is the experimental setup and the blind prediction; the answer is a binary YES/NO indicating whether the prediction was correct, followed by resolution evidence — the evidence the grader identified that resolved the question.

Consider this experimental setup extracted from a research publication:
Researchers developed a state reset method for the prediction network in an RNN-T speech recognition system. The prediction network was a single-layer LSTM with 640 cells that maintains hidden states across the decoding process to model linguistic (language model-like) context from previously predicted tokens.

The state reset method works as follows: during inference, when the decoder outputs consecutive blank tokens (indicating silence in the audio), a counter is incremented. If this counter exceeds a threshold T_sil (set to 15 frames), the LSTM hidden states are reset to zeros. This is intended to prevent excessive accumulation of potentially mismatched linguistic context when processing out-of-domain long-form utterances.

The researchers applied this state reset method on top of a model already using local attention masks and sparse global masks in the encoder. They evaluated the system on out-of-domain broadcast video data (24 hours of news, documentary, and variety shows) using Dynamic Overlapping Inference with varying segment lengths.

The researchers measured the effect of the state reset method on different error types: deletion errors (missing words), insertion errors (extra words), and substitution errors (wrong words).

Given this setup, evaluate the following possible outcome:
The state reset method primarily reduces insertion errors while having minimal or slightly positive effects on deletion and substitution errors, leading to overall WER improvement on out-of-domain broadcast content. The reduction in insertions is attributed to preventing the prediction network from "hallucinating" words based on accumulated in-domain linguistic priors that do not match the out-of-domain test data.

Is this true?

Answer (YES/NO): NO